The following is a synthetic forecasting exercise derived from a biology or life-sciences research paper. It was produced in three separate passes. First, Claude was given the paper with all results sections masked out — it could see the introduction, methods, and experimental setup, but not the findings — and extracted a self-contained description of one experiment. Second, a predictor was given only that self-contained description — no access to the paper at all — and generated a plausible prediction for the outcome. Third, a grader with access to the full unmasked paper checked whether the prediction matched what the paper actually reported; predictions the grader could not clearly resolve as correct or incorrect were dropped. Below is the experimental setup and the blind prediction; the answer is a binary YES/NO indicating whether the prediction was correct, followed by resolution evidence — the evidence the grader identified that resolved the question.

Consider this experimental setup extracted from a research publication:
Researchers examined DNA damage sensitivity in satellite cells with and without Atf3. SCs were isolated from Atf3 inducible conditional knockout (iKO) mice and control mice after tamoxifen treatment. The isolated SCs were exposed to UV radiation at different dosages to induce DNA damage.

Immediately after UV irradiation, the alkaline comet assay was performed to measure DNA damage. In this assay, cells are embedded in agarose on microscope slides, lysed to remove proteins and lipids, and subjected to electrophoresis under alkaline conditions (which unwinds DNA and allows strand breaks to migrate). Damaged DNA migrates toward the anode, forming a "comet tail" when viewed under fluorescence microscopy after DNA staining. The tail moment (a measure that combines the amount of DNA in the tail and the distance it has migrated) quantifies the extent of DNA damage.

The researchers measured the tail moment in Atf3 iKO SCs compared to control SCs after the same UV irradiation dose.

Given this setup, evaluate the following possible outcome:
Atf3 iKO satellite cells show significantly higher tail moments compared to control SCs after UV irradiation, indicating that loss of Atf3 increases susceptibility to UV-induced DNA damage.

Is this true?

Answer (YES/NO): YES